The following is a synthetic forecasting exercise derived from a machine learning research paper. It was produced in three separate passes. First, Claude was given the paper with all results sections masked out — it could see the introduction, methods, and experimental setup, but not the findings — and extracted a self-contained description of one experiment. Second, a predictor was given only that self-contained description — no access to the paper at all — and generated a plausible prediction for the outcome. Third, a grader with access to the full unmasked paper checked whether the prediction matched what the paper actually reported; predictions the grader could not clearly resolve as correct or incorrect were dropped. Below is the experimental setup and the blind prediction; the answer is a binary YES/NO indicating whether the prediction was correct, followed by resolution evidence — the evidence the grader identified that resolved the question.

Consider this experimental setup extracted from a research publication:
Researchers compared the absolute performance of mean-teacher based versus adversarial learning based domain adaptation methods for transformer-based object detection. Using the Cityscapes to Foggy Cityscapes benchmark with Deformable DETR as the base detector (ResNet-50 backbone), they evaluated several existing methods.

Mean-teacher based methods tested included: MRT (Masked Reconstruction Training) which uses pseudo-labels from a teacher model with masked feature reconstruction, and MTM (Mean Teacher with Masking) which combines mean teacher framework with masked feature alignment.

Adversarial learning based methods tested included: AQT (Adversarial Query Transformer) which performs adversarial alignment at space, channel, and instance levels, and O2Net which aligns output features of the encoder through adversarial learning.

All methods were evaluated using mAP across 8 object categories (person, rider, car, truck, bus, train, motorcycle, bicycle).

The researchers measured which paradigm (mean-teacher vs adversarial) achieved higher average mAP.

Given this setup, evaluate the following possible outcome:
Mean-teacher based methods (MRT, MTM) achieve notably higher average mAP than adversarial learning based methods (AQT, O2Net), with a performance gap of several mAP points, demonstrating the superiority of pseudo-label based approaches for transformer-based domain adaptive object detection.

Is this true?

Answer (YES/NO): YES